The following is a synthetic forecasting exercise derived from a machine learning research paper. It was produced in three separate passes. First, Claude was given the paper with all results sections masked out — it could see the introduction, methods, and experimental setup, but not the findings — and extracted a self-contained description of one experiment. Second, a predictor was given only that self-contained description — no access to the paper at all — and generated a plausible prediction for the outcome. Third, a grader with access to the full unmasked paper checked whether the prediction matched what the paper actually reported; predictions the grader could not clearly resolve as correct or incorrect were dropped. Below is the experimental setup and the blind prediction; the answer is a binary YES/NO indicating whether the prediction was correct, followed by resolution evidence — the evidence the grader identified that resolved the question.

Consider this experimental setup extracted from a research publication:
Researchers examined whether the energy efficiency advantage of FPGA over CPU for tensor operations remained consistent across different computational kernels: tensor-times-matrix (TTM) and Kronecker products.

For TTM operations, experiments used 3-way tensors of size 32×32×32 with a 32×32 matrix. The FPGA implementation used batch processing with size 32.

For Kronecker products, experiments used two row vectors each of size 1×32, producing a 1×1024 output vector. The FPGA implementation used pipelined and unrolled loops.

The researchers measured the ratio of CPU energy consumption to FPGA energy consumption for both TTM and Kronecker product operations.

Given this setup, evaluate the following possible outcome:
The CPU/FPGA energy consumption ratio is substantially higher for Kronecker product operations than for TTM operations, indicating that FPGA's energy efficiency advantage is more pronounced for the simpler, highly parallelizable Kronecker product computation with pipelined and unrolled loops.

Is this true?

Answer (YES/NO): YES